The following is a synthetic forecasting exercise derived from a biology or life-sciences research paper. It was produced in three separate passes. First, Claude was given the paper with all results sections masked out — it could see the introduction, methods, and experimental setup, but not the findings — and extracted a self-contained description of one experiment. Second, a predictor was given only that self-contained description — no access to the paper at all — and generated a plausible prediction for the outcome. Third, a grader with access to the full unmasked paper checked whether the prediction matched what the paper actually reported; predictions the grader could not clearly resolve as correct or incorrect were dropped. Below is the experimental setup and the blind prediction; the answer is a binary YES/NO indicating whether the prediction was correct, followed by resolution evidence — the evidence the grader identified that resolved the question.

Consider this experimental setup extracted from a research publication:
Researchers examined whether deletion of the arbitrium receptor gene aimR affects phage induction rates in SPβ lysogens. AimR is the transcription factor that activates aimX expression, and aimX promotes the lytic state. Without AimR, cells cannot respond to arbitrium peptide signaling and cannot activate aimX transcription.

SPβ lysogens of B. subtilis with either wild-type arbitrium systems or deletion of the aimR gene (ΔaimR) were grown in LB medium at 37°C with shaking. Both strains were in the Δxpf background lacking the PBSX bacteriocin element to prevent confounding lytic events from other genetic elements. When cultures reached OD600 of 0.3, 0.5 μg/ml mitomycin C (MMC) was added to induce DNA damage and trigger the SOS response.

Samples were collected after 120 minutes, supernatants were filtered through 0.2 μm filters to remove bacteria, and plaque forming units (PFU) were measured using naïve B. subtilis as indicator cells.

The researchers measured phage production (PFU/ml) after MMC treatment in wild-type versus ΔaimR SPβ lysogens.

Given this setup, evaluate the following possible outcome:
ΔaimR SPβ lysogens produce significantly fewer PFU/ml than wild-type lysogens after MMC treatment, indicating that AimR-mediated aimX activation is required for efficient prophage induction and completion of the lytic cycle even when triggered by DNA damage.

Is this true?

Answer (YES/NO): YES